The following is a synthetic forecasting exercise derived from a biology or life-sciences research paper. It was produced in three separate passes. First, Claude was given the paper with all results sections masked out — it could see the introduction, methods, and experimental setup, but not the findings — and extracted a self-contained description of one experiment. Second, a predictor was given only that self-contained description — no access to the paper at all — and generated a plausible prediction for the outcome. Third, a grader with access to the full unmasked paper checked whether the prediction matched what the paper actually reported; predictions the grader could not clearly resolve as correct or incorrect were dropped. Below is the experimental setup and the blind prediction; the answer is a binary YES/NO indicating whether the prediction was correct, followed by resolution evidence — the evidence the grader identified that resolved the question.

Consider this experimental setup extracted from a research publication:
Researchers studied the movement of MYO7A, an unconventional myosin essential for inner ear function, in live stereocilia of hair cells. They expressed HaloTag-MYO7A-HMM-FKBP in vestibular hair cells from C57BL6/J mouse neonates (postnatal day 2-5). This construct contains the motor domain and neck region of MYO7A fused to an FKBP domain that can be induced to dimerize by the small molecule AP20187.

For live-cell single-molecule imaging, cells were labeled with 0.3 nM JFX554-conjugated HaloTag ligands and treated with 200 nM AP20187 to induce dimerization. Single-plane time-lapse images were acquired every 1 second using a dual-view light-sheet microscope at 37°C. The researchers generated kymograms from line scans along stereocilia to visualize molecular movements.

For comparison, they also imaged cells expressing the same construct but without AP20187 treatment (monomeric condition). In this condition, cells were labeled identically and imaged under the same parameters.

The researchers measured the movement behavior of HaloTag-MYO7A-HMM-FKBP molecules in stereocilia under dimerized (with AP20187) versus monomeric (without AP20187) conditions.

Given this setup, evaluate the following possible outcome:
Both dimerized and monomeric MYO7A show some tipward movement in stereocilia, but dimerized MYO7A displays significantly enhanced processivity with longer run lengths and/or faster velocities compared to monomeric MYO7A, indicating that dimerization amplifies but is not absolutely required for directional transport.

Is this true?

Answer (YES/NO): NO